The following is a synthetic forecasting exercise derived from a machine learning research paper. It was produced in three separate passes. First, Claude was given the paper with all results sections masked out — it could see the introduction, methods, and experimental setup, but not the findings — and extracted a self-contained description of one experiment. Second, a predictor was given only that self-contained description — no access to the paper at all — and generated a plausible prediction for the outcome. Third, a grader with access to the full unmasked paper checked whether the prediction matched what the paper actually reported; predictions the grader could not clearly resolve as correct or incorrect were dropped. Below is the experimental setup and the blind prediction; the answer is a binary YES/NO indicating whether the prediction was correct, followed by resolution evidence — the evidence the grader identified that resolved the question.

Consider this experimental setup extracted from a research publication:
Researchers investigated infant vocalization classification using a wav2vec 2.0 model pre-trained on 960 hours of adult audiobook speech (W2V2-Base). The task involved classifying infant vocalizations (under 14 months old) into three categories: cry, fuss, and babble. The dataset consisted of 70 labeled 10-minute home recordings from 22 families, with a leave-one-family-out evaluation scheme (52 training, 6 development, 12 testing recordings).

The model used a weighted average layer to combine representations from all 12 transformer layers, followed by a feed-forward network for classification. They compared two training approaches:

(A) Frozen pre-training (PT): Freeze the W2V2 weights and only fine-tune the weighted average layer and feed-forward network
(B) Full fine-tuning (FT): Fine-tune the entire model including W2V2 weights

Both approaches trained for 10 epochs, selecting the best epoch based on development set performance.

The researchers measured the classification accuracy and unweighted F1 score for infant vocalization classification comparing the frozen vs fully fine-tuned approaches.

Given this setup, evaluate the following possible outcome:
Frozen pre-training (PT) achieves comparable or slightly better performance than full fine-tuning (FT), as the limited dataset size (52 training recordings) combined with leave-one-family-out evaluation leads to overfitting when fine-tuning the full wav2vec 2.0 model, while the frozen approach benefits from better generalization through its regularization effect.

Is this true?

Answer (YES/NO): NO